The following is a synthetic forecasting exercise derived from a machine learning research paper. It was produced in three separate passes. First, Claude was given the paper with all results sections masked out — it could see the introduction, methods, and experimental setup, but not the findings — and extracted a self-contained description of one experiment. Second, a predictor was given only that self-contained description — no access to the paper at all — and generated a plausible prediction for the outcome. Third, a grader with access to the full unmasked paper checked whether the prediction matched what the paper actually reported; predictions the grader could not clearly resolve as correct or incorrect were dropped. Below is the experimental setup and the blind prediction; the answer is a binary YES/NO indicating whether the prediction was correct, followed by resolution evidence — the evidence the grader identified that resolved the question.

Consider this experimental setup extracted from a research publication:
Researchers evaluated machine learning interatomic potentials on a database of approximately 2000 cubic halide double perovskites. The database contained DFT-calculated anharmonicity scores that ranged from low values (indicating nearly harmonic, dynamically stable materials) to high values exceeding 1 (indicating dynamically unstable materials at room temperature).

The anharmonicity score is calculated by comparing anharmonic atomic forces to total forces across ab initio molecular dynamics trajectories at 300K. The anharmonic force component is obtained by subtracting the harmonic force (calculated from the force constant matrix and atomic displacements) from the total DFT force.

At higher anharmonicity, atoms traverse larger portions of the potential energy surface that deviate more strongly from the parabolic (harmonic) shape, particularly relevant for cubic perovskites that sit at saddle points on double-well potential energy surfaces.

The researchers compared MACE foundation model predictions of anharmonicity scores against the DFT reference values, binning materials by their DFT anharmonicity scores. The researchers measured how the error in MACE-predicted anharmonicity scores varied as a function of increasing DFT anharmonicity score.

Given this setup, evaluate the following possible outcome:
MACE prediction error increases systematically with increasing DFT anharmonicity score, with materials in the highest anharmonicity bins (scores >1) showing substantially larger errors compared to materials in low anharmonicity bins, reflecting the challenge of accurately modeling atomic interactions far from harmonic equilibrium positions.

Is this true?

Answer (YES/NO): YES